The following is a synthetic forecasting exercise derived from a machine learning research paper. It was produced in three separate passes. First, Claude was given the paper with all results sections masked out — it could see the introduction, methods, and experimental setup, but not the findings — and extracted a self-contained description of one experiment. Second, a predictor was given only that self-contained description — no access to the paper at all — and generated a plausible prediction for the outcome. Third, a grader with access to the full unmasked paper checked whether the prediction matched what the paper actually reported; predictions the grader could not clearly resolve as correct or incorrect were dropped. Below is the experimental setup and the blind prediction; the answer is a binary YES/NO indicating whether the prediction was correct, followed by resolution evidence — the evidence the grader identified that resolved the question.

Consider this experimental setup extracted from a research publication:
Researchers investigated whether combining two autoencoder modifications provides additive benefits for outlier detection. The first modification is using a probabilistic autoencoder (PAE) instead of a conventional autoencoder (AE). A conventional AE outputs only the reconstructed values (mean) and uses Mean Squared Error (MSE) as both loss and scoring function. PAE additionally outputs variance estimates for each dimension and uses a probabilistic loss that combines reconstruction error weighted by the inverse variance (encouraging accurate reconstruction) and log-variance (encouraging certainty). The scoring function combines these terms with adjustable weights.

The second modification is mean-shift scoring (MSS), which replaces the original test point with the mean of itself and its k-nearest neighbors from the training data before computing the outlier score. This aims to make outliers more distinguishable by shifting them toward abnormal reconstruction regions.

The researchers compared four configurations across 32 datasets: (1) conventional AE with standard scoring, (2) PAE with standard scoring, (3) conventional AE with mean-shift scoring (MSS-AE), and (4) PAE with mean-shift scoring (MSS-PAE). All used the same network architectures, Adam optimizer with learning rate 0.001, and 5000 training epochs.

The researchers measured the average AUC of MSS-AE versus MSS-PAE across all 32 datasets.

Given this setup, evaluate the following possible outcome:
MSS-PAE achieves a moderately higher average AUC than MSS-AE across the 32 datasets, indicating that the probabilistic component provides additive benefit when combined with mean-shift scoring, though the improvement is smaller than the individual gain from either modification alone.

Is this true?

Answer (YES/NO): YES